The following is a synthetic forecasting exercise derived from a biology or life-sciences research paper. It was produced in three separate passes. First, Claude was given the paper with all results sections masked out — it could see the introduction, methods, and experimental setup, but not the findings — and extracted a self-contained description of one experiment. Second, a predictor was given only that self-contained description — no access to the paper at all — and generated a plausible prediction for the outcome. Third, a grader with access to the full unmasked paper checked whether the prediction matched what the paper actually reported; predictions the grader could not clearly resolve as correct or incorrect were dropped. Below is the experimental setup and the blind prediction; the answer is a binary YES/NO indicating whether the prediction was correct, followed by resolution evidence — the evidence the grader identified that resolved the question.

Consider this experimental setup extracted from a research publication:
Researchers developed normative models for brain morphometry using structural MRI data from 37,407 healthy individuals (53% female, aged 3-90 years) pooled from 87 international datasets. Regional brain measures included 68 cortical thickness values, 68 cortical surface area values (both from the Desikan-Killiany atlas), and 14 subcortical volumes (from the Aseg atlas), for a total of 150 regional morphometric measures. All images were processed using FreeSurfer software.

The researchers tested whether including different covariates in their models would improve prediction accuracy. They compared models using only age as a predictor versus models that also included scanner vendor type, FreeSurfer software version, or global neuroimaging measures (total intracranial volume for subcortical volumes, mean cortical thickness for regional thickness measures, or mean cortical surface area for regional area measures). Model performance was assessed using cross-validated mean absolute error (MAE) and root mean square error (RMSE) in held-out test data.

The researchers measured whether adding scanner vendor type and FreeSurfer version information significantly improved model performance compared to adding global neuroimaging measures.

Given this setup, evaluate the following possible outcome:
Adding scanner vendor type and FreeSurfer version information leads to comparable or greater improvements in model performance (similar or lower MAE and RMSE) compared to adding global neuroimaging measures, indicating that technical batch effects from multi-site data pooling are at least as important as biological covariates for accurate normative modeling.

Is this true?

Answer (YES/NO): NO